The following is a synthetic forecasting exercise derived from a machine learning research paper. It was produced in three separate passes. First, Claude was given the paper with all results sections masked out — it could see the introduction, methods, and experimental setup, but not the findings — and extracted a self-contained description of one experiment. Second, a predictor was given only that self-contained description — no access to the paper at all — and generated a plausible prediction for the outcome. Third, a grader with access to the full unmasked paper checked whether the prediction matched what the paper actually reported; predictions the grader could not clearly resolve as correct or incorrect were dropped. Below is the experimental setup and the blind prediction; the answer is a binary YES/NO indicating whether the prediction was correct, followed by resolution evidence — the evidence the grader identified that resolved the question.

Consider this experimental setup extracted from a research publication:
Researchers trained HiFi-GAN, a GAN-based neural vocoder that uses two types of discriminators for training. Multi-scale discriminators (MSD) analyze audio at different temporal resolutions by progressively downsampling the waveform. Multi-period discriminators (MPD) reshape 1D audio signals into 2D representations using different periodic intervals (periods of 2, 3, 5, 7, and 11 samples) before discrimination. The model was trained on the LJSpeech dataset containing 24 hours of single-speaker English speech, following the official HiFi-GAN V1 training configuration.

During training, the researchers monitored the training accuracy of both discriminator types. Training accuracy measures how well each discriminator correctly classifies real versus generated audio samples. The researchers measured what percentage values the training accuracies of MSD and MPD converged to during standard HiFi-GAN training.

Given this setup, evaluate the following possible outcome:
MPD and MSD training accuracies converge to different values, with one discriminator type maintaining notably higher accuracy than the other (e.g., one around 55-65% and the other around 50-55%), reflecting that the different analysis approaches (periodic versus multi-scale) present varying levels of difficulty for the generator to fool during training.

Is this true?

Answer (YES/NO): NO